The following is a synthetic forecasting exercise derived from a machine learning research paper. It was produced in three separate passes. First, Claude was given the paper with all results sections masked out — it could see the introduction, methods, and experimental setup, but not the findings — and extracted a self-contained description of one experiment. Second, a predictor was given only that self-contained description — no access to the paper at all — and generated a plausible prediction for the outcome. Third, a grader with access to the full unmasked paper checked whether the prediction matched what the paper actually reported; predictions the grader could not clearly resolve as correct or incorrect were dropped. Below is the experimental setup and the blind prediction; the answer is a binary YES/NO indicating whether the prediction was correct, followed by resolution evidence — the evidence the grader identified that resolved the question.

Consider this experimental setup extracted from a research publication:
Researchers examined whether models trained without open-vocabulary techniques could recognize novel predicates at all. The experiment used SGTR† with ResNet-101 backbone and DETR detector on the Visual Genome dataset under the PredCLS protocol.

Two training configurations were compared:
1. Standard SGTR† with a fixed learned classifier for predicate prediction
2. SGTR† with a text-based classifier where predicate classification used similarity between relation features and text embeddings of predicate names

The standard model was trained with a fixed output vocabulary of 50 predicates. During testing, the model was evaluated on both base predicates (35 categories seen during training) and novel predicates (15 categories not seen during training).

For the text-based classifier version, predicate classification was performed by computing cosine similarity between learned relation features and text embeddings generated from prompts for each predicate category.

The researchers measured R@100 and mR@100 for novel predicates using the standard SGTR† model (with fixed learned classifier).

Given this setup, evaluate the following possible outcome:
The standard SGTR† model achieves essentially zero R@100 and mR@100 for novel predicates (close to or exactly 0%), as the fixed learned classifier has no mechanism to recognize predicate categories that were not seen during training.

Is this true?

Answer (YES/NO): YES